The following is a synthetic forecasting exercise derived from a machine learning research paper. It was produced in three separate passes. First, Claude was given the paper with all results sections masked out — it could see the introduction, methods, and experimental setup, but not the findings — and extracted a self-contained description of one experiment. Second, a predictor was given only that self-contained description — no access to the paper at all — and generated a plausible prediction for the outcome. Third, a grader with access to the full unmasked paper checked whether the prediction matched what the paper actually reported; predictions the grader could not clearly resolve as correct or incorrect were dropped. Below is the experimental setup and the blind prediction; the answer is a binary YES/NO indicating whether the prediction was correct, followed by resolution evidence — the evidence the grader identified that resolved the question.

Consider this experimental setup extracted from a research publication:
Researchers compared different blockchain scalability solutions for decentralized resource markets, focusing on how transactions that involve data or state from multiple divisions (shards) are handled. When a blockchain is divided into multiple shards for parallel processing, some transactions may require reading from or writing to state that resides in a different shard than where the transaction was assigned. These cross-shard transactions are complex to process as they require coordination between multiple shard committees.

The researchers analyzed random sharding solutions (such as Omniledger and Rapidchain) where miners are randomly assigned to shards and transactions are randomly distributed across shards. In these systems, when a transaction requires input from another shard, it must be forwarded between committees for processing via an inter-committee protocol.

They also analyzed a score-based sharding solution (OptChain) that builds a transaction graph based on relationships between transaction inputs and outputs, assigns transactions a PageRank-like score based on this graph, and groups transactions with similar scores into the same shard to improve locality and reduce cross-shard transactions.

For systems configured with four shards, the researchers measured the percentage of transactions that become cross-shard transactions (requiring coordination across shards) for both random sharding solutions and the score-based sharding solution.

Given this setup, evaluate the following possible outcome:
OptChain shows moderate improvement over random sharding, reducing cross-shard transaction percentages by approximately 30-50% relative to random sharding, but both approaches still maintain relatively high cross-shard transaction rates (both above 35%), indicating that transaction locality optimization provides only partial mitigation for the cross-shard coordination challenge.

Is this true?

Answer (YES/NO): NO